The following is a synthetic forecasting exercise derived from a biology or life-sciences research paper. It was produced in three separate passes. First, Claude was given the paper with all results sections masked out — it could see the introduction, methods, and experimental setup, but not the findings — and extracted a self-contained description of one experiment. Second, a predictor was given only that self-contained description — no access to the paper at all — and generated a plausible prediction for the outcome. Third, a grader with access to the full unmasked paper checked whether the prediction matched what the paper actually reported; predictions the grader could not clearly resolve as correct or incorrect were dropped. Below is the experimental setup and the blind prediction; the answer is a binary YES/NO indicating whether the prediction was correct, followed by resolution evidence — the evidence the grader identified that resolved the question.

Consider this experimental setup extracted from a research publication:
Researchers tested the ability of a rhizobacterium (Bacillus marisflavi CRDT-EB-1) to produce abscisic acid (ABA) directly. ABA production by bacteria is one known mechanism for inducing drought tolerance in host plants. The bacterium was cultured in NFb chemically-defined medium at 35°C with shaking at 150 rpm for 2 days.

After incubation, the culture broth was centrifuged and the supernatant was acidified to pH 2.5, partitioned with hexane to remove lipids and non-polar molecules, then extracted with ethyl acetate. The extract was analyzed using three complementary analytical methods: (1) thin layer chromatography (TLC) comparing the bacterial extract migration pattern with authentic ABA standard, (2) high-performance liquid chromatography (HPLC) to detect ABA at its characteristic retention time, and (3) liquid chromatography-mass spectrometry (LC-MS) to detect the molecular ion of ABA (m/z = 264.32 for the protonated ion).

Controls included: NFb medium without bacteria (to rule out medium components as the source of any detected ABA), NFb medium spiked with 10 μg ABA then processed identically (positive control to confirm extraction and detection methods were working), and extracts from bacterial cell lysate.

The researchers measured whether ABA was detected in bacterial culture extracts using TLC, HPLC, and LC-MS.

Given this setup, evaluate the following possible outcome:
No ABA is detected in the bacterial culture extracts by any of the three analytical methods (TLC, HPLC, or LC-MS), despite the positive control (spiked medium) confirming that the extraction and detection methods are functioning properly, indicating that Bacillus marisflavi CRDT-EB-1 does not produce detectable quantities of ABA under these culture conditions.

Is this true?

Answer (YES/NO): YES